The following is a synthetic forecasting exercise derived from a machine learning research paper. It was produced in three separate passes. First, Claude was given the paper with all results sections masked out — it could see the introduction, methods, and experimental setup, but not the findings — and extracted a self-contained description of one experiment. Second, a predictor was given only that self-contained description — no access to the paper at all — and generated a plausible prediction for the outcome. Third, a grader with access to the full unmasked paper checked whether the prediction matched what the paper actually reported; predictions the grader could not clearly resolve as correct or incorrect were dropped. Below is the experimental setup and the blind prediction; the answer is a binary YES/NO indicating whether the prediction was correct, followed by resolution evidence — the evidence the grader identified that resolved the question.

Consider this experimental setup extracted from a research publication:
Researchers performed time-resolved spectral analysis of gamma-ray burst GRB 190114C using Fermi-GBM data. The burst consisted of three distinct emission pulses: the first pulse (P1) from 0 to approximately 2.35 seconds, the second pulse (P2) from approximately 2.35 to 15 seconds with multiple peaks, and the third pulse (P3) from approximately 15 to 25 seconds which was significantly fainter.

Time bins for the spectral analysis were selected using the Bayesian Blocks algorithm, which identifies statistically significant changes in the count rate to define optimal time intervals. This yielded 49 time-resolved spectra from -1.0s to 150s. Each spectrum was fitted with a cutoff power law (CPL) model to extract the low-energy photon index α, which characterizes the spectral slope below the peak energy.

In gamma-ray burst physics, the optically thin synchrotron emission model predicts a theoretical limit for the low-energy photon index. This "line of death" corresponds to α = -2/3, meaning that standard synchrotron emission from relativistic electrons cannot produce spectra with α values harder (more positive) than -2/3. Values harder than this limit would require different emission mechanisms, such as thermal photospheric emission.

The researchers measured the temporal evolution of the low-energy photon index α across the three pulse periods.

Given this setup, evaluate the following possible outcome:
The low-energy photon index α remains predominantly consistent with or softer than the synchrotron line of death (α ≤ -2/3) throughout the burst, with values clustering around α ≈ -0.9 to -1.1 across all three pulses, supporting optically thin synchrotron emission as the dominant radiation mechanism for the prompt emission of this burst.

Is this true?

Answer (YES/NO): NO